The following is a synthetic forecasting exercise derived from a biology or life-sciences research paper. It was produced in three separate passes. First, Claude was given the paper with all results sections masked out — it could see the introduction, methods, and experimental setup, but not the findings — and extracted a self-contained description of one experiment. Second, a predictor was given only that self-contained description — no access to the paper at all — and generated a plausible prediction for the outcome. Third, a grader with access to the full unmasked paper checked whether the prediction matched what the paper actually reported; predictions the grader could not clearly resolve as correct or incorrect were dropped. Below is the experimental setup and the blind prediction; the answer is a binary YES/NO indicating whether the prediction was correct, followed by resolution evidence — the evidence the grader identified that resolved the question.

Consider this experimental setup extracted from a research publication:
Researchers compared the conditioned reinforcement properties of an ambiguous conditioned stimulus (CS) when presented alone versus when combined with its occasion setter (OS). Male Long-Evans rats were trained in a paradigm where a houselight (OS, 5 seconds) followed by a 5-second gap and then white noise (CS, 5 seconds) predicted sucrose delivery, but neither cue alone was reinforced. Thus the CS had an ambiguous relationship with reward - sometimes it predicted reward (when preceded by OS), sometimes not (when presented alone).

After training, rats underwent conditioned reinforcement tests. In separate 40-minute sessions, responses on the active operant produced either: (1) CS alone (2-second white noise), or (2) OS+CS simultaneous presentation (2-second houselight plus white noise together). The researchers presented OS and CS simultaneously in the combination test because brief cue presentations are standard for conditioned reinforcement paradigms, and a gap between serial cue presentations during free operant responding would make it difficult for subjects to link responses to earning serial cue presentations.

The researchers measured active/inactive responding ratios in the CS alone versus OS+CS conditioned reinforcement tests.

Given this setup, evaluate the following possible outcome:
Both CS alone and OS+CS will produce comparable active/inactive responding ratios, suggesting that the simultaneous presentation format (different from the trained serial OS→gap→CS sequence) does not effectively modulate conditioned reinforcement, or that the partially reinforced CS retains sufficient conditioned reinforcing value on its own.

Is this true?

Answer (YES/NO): NO